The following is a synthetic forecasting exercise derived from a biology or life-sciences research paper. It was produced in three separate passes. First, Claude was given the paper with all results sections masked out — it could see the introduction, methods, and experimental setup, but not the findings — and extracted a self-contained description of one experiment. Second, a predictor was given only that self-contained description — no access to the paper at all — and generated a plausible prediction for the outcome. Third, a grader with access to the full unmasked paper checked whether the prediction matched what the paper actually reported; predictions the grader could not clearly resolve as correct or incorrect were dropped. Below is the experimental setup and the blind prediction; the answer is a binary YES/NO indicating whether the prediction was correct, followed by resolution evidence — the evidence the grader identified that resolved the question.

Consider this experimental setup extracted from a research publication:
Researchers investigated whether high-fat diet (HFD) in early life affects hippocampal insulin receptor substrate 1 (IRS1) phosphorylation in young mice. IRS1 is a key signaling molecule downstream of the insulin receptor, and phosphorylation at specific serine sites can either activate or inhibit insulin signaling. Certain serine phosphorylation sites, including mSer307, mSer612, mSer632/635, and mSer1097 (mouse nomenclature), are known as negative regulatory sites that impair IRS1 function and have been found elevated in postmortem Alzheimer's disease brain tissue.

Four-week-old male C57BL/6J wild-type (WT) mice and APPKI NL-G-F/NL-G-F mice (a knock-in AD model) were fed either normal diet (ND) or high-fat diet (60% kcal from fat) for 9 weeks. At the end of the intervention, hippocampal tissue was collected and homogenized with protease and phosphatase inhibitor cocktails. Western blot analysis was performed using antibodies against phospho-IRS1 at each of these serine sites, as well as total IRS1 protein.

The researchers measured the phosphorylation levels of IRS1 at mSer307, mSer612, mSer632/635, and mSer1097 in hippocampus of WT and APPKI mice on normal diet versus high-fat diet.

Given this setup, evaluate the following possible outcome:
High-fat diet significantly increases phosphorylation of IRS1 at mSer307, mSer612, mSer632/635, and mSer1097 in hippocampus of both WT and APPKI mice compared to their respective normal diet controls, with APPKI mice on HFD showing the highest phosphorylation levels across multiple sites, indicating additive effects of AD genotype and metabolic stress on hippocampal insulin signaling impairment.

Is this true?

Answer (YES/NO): NO